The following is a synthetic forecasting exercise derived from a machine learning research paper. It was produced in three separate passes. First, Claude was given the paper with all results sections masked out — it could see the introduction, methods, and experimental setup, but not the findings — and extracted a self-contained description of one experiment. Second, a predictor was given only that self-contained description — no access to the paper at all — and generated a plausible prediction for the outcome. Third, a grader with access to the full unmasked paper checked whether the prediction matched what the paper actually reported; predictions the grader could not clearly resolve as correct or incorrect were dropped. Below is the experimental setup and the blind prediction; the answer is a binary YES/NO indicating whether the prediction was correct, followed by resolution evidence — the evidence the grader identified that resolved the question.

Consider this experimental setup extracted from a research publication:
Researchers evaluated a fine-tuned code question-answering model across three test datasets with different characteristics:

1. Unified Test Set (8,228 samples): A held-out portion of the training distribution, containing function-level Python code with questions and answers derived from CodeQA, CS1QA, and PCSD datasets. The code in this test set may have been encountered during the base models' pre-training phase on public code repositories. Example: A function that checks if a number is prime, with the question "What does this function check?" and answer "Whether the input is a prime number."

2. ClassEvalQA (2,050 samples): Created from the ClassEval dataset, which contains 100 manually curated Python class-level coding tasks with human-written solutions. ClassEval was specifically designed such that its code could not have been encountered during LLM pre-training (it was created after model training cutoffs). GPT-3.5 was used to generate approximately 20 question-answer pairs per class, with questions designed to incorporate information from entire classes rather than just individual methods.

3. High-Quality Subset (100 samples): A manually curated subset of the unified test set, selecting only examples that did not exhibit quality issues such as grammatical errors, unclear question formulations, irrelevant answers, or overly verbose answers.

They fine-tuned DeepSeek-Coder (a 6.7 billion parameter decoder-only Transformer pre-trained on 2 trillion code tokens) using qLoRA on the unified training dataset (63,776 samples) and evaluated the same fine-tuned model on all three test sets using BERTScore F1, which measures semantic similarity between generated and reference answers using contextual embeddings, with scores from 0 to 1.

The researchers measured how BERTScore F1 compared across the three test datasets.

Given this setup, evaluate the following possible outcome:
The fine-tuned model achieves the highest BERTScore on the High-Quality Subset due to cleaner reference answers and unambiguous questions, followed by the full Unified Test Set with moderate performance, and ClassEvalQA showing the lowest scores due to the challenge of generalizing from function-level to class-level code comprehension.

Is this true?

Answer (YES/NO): YES